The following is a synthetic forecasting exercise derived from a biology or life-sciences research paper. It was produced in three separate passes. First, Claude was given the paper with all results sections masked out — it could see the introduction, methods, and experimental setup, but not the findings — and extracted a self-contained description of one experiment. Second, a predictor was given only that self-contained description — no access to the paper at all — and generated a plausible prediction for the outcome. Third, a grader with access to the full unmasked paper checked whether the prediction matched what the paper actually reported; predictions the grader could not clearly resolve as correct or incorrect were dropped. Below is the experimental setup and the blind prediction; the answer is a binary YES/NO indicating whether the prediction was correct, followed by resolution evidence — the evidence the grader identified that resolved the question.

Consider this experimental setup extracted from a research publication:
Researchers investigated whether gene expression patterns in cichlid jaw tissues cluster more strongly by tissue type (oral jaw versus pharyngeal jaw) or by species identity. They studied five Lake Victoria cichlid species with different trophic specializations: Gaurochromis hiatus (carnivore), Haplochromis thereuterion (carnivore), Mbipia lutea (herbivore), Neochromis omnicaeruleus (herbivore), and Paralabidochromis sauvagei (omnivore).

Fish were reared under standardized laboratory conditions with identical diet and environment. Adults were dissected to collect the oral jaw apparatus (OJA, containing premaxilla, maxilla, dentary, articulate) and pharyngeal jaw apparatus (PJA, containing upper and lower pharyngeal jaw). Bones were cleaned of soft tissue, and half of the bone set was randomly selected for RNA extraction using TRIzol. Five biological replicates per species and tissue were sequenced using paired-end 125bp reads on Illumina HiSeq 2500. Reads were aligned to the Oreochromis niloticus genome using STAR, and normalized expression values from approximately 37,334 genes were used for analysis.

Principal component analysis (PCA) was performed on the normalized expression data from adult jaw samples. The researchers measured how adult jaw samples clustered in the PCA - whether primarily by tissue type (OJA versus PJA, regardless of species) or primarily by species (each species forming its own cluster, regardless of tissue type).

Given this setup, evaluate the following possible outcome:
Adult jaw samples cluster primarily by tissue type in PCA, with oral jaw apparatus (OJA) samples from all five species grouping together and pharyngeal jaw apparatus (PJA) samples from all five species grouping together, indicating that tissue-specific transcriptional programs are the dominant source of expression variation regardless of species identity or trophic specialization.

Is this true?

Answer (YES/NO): NO